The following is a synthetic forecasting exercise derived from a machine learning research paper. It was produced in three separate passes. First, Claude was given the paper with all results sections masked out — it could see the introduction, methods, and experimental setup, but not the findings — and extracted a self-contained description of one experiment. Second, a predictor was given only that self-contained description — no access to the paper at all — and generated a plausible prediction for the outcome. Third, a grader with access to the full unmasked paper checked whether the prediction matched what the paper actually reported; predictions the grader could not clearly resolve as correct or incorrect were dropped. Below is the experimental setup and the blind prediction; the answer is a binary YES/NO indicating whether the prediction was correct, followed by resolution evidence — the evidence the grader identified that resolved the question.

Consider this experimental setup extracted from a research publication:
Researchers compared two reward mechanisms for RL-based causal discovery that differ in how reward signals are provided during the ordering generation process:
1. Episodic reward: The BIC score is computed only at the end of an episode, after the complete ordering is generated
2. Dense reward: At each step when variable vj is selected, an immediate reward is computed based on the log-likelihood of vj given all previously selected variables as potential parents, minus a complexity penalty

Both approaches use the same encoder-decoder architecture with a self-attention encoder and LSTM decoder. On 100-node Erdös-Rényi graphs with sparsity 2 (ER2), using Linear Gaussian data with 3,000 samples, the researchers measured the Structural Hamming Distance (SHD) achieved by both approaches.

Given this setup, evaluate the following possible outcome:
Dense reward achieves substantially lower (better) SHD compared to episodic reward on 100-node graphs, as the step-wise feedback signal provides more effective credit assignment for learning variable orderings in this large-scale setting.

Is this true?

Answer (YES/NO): NO